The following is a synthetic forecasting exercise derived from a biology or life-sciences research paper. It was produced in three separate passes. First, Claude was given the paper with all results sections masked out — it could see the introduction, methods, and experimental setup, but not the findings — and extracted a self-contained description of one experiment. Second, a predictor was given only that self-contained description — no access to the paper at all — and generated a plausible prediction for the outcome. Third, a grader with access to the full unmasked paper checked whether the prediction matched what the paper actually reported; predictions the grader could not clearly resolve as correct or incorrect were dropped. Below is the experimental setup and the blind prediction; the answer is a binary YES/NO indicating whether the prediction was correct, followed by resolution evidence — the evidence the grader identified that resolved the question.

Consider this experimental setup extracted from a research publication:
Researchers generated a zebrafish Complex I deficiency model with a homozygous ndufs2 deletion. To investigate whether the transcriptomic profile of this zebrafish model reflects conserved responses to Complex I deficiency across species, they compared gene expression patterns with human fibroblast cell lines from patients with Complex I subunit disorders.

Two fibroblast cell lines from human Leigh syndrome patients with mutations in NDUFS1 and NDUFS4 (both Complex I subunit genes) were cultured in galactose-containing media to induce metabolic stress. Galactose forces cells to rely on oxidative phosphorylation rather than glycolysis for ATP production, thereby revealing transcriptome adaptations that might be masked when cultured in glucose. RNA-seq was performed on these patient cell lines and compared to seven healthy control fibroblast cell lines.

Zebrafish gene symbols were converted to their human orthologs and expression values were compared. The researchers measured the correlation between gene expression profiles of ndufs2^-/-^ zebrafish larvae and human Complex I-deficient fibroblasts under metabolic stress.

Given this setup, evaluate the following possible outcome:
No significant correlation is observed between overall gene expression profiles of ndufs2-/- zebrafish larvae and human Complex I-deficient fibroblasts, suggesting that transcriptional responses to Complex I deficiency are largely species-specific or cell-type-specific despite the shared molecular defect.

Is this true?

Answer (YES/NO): NO